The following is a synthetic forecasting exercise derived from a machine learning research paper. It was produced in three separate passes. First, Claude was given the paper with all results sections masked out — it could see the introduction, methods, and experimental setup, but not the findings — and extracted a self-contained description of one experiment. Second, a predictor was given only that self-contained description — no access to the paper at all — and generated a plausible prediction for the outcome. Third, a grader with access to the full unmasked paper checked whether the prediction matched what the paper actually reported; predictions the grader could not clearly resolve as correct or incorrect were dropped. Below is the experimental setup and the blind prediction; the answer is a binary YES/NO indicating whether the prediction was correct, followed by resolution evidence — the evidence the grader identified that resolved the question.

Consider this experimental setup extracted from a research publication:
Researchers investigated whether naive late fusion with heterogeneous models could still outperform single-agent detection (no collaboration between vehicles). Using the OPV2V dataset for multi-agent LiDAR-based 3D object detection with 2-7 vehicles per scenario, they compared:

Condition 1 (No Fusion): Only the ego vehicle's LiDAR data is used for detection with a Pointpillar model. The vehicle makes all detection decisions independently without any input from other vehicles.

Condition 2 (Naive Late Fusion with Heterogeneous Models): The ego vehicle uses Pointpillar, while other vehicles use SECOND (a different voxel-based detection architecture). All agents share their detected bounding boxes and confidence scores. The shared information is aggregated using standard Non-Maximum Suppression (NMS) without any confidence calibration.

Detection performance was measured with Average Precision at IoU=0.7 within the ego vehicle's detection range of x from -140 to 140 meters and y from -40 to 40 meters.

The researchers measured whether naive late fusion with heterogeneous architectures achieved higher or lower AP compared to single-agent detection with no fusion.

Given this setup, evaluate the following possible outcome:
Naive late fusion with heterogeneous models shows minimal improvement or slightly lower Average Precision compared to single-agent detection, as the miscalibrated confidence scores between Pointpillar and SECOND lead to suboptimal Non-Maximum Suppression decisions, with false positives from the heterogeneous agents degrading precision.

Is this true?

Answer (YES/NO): YES